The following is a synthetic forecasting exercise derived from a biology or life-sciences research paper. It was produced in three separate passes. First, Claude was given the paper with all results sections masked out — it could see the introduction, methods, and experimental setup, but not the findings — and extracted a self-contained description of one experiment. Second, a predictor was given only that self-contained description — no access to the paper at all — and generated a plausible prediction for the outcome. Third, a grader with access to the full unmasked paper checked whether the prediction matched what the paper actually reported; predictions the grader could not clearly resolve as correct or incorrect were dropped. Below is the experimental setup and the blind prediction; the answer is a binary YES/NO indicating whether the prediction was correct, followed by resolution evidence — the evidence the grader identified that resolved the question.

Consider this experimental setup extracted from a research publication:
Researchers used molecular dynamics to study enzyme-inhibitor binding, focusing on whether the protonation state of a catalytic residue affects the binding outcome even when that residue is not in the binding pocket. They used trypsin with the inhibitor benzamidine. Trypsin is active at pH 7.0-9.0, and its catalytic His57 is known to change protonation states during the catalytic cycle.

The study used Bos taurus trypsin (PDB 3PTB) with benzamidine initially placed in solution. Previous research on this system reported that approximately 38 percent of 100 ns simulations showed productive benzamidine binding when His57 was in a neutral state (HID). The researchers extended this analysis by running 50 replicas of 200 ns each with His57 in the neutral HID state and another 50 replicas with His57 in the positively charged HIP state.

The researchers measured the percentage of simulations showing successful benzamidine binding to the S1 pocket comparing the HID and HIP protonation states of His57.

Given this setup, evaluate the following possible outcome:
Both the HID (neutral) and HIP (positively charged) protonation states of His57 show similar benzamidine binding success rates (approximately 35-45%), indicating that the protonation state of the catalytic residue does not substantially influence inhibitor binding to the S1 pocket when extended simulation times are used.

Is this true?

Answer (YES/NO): NO